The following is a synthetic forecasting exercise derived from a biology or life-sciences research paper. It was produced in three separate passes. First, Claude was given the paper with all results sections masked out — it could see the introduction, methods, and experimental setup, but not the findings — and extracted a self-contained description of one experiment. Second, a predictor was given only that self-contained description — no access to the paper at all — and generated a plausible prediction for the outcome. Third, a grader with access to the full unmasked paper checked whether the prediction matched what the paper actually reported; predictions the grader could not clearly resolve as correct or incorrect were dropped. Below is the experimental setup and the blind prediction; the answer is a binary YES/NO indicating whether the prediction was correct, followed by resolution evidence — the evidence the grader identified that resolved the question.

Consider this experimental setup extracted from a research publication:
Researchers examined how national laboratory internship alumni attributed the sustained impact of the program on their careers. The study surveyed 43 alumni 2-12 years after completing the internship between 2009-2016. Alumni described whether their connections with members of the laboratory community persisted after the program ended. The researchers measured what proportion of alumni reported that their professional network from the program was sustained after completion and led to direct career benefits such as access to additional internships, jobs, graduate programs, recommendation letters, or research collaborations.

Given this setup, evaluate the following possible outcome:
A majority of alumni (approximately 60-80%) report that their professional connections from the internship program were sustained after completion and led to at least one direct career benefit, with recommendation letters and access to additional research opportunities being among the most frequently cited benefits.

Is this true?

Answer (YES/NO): YES